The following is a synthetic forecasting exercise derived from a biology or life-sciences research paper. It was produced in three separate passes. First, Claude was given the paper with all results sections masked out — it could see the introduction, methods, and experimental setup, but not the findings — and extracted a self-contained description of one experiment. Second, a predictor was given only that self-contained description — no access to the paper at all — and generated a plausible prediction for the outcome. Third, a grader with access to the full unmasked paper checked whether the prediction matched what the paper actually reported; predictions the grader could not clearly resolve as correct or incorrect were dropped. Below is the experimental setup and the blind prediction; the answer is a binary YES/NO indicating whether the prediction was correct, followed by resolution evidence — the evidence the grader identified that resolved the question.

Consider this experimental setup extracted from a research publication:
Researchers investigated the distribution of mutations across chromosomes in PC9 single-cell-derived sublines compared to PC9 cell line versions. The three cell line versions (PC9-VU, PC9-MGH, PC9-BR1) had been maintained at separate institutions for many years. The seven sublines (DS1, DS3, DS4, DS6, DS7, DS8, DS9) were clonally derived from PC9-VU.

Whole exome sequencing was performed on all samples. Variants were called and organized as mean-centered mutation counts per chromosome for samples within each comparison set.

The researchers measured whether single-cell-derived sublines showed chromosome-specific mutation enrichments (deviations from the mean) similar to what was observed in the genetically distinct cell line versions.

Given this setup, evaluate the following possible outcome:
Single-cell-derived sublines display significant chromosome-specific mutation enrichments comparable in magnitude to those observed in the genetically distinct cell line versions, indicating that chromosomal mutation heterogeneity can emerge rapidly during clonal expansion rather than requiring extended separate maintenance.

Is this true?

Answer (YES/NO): NO